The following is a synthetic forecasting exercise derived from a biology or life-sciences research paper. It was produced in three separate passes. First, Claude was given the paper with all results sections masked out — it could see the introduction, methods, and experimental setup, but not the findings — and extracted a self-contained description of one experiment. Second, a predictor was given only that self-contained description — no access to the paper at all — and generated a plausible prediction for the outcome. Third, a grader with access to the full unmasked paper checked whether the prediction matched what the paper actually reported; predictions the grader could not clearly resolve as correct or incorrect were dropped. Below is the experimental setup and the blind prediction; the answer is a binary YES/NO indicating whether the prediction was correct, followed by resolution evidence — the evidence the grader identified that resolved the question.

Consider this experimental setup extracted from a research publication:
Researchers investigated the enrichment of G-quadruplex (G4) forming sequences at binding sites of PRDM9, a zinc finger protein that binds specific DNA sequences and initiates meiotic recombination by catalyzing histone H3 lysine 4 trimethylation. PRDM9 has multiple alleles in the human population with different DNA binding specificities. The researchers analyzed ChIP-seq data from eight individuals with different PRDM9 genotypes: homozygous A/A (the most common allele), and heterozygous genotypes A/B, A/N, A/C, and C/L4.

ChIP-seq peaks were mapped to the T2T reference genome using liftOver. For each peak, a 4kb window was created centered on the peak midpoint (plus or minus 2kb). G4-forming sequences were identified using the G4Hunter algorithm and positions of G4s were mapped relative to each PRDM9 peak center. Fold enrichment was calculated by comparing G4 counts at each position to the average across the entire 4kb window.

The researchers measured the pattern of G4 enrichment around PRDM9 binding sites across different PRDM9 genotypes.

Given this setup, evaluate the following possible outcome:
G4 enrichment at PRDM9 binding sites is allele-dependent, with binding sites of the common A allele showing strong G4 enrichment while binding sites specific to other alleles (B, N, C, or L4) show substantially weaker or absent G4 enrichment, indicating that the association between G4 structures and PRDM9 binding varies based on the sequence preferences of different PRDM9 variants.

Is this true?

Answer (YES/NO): NO